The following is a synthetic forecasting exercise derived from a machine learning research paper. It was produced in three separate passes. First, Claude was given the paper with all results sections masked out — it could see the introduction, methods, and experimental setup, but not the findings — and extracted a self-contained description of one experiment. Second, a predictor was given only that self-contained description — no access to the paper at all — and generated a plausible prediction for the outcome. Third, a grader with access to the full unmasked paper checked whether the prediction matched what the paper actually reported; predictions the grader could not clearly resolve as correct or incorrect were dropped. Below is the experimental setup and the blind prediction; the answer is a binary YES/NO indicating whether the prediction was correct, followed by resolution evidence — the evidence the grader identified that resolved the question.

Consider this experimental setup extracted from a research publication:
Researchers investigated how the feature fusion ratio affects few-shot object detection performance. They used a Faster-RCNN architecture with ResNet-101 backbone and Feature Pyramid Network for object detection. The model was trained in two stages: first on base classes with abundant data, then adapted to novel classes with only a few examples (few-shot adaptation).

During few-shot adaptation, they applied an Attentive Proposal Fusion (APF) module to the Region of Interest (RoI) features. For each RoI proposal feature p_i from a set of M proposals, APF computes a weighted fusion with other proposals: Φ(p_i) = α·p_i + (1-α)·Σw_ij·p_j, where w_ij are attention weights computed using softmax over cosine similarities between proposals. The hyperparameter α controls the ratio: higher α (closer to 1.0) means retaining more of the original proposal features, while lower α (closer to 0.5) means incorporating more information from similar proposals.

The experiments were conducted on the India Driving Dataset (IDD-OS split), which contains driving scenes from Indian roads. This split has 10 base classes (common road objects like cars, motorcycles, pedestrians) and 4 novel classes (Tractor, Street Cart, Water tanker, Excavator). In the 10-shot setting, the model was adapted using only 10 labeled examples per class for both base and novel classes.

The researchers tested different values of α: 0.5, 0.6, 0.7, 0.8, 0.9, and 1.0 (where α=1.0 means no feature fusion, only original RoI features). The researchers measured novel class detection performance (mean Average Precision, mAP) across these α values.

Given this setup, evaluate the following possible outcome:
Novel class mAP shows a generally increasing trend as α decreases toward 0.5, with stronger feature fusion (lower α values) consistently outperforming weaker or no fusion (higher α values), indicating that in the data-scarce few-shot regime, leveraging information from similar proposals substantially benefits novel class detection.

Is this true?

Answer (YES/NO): NO